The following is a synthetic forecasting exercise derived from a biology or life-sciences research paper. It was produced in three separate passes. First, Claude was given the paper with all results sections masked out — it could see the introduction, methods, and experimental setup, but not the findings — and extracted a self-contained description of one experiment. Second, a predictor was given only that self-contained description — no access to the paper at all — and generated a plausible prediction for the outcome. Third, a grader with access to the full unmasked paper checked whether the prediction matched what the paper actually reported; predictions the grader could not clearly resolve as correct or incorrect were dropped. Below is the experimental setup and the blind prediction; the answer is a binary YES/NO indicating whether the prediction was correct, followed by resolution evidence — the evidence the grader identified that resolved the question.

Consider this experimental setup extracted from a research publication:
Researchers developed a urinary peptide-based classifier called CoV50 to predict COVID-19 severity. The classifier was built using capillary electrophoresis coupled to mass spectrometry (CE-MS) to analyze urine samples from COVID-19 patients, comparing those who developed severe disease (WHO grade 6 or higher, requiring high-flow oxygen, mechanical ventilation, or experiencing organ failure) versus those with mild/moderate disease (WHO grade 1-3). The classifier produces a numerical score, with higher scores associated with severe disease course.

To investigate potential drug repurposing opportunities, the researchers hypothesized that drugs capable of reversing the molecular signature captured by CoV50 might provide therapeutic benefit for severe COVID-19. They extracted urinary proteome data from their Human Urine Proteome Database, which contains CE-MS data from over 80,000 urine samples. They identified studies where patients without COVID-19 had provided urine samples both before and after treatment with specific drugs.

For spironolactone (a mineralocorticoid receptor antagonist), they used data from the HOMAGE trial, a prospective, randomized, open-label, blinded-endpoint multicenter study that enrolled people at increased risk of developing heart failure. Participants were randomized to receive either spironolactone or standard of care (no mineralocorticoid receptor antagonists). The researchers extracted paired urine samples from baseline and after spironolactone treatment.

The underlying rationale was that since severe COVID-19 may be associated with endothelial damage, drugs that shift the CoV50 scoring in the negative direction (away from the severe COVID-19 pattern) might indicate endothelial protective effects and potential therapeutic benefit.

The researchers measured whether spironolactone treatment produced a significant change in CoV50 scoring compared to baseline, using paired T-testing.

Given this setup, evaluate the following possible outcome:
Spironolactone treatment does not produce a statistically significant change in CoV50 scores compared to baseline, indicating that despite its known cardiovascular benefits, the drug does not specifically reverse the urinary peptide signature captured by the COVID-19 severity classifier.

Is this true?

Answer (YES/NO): YES